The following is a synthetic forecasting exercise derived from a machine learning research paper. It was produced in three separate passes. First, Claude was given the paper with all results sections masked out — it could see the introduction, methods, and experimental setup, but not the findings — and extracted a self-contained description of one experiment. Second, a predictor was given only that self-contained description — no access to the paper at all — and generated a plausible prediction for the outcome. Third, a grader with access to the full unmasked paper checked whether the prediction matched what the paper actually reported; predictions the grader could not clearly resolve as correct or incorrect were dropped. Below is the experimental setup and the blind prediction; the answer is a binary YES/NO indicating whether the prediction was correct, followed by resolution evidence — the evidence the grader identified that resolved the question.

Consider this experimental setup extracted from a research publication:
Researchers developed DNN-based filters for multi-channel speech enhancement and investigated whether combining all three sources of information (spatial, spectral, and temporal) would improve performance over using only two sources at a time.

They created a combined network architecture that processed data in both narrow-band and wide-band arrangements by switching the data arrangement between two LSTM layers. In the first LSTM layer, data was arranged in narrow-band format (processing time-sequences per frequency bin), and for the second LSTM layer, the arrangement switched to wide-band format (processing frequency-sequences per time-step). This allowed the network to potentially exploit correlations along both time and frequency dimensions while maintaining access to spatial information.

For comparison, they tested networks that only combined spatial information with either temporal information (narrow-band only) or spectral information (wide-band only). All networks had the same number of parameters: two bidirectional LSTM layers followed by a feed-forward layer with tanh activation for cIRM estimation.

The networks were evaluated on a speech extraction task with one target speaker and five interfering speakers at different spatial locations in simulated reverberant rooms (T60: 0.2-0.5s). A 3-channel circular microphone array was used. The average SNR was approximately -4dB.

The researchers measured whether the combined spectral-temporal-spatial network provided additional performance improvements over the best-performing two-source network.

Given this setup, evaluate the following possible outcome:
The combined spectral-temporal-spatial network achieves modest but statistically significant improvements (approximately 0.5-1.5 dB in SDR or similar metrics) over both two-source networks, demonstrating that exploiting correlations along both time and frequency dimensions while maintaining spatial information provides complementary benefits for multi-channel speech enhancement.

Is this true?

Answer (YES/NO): NO